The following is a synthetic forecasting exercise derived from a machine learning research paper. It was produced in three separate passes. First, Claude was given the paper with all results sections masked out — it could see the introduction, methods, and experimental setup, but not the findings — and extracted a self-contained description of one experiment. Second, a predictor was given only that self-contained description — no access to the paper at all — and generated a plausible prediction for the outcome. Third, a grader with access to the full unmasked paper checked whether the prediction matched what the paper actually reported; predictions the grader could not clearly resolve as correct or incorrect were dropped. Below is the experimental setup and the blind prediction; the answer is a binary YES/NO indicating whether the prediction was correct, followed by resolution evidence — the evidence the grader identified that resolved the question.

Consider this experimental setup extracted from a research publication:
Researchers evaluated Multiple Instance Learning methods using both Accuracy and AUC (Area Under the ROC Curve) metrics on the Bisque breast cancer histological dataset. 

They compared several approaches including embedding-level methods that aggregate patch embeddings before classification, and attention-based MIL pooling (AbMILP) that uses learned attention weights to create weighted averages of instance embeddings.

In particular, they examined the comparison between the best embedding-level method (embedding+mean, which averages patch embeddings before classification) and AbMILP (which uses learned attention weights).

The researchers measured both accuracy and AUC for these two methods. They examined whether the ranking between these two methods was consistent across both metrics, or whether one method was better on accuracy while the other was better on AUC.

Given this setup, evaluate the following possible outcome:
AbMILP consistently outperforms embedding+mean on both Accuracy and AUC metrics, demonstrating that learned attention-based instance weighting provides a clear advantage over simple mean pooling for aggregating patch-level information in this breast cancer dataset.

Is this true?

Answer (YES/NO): NO